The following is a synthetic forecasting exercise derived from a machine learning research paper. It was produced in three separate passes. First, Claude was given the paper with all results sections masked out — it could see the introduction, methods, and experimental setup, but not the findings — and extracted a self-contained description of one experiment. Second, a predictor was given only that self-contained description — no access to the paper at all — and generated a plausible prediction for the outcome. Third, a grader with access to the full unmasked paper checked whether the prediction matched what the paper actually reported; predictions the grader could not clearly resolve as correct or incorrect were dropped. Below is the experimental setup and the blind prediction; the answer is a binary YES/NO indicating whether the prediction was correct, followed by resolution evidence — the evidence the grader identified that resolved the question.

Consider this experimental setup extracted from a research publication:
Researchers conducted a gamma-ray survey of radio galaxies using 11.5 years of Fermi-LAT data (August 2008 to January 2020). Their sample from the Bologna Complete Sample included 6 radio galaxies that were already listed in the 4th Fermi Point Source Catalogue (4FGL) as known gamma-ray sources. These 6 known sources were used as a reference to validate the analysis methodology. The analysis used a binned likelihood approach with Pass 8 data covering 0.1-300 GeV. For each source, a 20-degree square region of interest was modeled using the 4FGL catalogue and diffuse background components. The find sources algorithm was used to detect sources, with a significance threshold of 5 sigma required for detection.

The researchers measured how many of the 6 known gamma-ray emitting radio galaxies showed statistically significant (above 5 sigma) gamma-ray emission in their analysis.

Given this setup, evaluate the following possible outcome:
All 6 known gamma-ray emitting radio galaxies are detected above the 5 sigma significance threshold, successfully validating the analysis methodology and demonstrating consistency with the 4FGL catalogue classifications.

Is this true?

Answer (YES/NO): NO